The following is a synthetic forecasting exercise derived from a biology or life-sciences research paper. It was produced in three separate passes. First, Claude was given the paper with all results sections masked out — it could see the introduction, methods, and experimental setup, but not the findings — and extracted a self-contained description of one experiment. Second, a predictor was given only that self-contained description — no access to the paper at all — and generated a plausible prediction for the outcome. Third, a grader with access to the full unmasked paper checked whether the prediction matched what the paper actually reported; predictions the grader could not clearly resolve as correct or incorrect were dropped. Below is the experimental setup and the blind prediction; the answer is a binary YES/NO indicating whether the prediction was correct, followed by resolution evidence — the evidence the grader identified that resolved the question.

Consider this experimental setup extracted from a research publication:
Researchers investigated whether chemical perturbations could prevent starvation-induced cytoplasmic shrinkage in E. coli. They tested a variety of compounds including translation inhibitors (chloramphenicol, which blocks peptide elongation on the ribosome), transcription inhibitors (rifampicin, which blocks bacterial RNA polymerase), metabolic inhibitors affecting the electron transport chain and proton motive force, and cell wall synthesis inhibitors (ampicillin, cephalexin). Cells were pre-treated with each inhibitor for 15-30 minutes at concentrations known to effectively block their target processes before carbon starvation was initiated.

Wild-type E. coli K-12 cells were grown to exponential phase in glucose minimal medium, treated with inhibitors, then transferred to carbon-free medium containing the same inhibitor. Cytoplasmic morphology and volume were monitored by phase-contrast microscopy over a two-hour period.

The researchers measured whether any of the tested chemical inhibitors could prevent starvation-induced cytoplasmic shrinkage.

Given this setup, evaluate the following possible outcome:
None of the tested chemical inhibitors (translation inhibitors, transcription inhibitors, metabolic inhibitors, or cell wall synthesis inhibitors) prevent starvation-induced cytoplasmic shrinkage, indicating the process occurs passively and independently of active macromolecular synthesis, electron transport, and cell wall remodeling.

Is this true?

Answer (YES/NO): YES